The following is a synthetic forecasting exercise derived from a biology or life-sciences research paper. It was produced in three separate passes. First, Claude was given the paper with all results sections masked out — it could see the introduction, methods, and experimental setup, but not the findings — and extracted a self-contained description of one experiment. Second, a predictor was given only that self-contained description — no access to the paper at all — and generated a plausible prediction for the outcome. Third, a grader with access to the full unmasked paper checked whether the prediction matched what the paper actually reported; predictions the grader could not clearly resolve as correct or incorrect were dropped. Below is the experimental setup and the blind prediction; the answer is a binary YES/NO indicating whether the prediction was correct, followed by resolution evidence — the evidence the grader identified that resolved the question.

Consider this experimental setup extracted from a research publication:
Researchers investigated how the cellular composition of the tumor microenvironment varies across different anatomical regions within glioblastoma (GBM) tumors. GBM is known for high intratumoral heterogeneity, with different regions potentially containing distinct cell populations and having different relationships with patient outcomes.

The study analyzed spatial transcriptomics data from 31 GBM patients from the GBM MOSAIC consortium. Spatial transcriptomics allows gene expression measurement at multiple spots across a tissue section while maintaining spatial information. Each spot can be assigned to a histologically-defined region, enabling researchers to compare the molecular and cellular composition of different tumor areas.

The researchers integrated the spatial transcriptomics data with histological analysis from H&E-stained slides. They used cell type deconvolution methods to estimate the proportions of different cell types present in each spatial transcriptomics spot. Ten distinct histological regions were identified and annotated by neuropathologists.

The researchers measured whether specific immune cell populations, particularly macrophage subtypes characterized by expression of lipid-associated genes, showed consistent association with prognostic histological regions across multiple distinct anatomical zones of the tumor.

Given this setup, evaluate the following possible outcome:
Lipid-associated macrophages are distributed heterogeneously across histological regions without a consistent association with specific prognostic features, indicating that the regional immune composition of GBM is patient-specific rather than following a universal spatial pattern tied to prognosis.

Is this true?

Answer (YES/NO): NO